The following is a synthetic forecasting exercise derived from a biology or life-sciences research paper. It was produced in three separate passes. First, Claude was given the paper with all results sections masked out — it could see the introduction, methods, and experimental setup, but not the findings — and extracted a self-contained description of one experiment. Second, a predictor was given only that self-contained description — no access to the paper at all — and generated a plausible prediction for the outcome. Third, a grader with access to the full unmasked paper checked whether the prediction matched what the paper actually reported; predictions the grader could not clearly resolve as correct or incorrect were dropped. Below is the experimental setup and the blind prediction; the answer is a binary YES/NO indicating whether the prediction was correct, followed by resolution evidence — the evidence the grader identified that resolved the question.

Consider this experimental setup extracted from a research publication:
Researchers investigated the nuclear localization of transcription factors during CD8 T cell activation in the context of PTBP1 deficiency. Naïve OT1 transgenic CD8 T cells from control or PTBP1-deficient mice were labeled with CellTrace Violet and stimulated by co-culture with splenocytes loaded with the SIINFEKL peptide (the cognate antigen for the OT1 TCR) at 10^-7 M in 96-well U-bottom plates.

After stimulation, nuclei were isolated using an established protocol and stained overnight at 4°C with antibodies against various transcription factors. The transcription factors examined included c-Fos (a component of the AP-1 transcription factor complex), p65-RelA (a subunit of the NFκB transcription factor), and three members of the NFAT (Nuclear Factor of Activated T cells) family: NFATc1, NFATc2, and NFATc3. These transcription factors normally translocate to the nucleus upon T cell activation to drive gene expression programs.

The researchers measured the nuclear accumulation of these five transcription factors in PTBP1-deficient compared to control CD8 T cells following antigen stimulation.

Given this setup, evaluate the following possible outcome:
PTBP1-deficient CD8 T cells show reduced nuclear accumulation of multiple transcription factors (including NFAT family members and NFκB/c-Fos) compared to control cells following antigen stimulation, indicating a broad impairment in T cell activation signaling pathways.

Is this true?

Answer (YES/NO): NO